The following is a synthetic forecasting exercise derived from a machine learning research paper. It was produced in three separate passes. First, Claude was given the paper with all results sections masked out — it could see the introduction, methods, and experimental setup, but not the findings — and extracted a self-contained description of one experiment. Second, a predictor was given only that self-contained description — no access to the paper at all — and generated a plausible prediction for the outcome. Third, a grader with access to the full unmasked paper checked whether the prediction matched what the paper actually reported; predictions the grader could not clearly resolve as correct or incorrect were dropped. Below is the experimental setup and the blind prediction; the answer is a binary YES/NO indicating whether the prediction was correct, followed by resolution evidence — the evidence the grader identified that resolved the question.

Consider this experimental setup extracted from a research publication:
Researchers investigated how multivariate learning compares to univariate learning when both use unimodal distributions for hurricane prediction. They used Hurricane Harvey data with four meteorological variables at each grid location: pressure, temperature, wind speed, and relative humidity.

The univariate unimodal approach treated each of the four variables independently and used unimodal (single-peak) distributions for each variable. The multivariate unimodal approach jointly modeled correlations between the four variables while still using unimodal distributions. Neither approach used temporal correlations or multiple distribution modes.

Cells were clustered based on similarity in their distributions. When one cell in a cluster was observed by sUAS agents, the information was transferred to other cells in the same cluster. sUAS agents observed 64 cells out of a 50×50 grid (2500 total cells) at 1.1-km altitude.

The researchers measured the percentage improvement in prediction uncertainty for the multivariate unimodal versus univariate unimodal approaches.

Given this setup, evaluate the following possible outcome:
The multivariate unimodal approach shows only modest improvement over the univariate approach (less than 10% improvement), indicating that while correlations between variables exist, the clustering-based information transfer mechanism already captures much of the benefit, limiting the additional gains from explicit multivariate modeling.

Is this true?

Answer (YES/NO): NO